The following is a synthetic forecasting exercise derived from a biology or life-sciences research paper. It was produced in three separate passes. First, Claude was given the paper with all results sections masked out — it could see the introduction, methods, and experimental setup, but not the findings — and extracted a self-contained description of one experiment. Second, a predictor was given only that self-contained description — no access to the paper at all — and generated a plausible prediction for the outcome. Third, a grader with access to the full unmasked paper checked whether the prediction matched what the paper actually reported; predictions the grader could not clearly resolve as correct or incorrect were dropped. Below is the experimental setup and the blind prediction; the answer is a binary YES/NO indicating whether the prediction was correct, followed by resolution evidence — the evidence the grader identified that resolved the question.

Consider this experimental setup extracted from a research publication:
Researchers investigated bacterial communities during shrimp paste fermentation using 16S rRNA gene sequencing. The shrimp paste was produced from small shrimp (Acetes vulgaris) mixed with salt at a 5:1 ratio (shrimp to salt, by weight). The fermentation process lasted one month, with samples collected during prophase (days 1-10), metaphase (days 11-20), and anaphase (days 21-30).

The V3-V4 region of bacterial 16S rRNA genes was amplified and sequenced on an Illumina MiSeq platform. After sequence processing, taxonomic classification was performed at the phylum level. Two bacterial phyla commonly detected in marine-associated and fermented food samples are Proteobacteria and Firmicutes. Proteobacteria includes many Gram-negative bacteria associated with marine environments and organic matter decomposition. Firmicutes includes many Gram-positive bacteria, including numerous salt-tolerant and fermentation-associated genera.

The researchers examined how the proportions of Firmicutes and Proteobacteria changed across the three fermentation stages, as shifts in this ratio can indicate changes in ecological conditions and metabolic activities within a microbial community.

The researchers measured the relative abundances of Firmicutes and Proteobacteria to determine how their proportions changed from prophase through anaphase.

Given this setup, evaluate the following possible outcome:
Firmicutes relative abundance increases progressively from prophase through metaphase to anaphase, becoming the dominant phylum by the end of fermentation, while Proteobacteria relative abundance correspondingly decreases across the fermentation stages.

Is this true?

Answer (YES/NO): NO